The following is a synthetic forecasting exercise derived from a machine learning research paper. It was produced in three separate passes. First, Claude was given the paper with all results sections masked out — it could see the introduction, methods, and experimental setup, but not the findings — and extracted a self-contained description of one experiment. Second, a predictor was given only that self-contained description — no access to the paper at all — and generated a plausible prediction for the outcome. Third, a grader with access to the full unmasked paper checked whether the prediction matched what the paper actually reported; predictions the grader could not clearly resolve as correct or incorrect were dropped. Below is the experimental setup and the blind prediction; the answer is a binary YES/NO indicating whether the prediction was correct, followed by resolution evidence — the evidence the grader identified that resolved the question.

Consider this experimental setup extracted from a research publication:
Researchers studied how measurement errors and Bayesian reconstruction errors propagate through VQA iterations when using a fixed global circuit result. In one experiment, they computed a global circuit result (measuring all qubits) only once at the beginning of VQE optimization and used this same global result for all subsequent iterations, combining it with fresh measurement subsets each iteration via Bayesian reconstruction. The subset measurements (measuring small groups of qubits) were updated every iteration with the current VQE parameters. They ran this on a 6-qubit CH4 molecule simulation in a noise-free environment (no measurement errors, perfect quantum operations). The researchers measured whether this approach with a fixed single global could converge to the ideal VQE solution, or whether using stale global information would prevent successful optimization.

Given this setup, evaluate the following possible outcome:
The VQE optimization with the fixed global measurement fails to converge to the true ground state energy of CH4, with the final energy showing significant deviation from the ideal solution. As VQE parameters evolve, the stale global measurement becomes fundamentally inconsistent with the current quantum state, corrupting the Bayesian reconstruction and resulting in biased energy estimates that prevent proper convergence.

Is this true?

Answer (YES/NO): YES